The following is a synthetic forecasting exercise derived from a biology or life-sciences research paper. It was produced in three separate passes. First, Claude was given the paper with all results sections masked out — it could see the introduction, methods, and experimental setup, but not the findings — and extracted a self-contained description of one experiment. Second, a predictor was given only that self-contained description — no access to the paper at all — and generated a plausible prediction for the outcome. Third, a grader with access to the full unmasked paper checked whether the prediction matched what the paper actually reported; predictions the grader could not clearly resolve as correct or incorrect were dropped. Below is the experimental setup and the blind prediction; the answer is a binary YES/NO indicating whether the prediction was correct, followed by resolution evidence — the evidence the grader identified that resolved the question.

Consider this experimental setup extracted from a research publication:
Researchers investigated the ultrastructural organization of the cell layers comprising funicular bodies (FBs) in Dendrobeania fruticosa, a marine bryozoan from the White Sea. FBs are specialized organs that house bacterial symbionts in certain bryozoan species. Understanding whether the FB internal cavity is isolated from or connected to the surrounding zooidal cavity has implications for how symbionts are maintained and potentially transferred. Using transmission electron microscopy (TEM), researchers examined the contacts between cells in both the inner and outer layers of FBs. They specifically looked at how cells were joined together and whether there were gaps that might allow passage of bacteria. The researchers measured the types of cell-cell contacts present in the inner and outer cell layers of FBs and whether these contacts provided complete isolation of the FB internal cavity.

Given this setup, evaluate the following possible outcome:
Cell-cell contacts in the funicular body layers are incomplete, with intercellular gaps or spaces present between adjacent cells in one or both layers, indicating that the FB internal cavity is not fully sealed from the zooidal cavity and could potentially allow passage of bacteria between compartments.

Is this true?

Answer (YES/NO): NO